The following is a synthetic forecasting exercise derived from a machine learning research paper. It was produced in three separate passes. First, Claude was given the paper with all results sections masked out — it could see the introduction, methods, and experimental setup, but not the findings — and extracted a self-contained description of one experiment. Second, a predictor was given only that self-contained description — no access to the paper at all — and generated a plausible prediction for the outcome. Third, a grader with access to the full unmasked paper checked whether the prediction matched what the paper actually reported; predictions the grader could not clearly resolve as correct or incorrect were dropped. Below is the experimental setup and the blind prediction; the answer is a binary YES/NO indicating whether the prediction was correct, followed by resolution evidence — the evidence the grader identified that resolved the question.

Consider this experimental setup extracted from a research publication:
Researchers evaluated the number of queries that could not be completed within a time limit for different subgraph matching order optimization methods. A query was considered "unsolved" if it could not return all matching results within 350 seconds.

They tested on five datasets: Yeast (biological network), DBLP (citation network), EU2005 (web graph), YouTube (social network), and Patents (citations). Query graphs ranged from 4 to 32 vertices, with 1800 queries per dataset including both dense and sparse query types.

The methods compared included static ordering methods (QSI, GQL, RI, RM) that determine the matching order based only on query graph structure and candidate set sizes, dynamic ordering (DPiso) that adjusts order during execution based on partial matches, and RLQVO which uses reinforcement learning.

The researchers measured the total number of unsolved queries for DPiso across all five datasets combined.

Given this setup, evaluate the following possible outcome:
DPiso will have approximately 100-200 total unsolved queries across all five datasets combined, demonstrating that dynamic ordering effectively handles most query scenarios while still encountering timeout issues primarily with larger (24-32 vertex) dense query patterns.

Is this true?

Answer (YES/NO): YES